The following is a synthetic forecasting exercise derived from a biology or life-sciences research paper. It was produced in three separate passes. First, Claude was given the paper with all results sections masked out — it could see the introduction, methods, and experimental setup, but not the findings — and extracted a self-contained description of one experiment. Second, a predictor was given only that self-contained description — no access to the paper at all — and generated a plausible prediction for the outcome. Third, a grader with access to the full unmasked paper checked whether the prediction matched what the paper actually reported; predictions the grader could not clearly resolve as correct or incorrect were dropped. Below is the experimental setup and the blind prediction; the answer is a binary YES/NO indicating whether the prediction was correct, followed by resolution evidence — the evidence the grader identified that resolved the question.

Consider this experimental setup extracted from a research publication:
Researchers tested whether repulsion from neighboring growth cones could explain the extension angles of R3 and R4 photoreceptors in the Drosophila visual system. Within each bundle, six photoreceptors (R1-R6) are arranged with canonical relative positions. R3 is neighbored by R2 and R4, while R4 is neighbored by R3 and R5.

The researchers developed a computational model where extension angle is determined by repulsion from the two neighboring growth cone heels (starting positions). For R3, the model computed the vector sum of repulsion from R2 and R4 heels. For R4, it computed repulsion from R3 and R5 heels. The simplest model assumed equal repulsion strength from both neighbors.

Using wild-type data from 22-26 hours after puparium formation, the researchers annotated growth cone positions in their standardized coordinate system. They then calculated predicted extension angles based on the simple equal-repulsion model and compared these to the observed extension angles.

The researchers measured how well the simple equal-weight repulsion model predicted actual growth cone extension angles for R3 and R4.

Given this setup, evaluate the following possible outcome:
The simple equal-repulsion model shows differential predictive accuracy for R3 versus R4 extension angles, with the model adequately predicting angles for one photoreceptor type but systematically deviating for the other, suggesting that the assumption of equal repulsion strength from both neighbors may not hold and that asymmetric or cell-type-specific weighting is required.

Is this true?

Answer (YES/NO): NO